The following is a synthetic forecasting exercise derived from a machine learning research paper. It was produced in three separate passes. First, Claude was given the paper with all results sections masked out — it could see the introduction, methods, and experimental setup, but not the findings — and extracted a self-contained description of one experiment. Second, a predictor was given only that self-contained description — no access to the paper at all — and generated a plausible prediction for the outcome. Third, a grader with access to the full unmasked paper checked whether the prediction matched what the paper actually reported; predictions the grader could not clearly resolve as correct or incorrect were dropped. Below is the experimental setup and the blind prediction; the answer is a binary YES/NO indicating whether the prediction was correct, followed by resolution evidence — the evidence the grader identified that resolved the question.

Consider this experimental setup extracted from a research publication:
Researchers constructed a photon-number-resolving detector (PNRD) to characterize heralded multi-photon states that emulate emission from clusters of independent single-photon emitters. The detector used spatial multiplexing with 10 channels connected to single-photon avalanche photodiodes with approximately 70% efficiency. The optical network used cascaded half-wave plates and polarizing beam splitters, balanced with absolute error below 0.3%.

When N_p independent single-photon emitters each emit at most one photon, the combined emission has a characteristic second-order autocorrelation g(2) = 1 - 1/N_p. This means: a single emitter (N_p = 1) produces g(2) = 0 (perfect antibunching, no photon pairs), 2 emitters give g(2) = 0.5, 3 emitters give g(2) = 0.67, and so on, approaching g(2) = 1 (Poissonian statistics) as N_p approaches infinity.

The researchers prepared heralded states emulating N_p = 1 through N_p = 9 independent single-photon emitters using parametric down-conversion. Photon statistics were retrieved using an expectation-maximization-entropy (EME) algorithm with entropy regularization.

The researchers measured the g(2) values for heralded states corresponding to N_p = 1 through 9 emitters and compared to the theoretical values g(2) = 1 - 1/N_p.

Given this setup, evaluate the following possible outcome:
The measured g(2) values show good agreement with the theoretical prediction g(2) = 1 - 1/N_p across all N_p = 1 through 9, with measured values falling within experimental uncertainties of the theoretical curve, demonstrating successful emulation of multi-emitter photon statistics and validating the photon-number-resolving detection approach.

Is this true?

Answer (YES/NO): YES